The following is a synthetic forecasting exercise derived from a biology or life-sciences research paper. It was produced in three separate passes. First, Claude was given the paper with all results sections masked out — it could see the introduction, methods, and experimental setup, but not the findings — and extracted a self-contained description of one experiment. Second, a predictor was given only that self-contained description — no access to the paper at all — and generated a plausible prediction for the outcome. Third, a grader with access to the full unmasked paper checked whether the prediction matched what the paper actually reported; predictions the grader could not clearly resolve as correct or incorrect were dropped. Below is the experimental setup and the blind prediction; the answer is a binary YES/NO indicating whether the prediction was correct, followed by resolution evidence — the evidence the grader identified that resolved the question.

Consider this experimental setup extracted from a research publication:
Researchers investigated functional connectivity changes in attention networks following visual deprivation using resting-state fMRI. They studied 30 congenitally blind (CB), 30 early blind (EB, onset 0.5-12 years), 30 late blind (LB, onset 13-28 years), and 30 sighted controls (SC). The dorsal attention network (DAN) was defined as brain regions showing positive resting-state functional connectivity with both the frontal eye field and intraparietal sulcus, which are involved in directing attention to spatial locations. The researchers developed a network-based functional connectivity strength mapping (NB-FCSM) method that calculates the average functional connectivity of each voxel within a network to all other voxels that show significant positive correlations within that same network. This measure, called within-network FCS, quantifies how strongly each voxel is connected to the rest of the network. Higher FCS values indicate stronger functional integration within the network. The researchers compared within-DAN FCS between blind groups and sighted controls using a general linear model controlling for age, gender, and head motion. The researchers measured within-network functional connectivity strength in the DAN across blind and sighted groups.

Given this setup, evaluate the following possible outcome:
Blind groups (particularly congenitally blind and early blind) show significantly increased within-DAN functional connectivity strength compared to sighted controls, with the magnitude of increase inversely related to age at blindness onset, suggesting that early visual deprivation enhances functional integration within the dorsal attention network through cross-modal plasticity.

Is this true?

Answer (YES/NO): NO